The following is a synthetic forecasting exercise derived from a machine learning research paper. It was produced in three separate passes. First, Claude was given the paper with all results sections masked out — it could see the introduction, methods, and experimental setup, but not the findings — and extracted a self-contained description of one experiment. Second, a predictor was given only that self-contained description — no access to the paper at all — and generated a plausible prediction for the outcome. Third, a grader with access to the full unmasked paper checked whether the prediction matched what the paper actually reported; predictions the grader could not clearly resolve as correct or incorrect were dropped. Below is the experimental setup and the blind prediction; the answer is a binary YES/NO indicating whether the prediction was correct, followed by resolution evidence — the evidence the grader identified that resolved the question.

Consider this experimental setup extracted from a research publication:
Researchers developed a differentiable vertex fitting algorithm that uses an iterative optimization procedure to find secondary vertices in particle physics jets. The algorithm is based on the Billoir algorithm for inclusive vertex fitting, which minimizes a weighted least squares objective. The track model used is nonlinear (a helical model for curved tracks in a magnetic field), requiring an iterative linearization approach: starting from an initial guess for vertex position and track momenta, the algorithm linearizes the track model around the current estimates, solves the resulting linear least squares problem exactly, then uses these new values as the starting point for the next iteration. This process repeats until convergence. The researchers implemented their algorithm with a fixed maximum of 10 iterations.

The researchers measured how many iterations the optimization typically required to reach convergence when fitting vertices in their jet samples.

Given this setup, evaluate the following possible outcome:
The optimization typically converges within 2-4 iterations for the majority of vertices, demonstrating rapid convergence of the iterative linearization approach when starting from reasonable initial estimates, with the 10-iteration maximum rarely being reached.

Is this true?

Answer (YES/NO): YES